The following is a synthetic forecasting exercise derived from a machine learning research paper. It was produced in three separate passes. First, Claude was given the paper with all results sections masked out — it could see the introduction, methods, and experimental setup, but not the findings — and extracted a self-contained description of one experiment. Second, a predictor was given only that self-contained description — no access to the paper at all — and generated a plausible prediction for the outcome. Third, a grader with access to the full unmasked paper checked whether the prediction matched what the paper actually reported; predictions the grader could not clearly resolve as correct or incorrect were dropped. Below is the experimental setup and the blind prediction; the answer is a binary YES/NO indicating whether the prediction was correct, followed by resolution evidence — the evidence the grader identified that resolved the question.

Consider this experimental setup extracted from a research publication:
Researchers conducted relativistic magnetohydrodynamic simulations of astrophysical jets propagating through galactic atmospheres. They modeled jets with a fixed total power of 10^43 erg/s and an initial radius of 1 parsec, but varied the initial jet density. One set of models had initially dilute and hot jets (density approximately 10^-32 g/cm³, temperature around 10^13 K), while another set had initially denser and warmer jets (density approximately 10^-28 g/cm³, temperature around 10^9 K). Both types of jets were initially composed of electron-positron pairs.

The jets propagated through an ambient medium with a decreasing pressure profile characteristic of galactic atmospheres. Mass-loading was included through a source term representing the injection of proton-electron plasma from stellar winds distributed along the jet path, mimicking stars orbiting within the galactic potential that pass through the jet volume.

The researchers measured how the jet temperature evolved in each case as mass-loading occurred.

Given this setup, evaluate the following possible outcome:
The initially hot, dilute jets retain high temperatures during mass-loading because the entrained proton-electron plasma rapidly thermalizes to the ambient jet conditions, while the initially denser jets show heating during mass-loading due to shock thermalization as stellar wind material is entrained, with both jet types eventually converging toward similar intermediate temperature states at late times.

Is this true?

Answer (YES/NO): NO